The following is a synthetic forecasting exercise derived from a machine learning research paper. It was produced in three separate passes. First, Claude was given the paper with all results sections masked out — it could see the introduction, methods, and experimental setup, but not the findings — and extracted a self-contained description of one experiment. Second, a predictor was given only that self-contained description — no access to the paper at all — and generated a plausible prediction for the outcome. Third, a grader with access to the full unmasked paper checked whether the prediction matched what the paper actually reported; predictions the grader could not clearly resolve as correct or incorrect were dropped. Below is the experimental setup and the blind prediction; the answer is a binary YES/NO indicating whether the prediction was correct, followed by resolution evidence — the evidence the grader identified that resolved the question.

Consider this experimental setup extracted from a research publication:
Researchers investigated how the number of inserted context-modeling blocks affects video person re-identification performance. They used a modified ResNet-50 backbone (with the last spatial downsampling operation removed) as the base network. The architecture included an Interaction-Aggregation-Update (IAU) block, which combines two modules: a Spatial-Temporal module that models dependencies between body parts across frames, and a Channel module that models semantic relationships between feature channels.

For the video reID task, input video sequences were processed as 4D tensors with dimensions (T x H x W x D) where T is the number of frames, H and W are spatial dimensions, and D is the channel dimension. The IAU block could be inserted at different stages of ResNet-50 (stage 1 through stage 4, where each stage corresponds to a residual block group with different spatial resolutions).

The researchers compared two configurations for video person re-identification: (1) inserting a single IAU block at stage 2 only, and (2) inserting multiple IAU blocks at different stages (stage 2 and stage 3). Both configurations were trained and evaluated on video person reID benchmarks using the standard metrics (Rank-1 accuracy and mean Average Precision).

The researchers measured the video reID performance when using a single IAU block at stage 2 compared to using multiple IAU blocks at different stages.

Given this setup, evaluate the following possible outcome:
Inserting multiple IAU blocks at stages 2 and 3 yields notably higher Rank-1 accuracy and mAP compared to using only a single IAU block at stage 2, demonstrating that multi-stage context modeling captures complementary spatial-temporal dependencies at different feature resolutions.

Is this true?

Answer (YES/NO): NO